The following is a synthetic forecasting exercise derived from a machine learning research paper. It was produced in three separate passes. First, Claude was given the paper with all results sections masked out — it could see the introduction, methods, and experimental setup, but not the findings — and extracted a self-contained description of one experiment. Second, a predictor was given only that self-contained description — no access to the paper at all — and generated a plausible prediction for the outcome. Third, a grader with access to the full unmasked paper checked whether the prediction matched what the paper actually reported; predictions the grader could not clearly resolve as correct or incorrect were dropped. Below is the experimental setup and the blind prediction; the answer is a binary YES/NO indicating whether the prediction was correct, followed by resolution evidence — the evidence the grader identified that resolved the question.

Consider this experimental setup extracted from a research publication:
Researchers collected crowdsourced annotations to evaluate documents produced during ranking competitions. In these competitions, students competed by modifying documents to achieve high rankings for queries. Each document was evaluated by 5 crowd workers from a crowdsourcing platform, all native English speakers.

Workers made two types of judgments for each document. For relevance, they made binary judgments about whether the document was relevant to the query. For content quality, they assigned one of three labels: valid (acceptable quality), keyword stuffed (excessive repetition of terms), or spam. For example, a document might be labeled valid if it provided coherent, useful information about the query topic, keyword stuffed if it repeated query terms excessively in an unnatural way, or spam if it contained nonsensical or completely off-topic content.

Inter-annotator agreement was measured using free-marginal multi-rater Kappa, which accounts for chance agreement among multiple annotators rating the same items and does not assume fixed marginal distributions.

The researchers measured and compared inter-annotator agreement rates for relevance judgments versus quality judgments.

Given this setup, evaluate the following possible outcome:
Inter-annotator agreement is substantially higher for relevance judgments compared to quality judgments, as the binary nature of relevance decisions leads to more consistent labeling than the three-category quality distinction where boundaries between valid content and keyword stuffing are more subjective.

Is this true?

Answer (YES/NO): YES